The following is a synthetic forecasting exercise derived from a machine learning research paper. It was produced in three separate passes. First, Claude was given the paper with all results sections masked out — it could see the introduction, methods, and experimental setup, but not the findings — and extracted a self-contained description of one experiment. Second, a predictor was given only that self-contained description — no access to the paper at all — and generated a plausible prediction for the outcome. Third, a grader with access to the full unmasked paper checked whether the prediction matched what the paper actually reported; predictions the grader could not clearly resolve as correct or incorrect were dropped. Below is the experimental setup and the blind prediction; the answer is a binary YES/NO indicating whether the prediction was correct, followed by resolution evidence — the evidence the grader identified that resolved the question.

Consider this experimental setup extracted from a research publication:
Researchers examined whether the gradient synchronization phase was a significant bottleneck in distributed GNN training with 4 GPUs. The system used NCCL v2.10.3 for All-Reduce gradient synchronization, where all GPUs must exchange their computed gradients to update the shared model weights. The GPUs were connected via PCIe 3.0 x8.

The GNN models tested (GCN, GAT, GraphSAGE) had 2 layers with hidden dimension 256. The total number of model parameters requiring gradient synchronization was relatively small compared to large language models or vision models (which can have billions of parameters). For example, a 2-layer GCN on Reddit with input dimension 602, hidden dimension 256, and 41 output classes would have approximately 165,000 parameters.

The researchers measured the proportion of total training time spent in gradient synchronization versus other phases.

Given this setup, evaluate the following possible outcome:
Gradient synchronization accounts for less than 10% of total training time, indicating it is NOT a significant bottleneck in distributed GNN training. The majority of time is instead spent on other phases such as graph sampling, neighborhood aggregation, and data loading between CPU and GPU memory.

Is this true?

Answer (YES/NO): NO